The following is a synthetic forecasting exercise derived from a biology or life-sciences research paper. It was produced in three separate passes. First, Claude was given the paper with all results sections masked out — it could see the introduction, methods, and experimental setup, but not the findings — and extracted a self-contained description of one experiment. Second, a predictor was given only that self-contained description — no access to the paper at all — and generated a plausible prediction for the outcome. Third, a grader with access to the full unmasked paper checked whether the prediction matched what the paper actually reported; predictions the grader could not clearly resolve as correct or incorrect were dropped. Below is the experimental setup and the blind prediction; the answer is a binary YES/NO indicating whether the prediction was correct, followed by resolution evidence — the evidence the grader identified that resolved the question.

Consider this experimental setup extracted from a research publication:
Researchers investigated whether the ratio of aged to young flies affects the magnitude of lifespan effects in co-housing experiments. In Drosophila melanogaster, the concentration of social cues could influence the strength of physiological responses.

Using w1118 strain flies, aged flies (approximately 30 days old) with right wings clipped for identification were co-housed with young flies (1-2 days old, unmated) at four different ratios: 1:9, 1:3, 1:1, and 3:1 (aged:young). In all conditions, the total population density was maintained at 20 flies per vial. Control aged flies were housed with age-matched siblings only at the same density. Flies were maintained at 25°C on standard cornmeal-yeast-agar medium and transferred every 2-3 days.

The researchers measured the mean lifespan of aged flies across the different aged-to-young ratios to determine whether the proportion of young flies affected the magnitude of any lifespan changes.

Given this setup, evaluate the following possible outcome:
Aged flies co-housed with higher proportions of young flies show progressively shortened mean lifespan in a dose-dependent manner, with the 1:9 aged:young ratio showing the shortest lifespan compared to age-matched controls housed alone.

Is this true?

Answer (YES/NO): NO